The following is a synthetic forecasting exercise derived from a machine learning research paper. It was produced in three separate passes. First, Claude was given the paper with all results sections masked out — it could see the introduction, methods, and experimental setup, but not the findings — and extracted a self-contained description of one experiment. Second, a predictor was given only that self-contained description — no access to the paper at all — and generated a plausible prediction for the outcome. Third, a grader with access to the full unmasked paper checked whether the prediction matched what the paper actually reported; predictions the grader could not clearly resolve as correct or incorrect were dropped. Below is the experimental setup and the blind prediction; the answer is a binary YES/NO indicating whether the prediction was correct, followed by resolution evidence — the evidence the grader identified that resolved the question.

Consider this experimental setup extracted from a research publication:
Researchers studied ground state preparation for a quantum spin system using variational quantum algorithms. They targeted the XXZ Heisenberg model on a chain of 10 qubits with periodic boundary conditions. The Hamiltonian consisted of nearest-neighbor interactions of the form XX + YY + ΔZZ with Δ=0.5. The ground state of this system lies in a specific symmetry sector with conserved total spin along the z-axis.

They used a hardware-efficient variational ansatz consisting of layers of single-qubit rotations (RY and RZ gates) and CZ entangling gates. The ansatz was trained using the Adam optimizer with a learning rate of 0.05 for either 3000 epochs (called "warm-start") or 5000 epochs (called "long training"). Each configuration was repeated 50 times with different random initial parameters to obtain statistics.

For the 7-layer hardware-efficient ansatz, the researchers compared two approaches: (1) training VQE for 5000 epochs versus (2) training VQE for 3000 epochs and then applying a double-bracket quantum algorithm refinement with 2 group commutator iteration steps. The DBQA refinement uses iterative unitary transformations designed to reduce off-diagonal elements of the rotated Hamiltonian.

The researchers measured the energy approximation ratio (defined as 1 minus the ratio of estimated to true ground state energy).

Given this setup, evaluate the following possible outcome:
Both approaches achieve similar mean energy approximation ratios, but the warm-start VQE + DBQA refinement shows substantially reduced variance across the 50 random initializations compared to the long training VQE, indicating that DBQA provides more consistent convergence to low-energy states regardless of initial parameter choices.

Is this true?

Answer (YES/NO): NO